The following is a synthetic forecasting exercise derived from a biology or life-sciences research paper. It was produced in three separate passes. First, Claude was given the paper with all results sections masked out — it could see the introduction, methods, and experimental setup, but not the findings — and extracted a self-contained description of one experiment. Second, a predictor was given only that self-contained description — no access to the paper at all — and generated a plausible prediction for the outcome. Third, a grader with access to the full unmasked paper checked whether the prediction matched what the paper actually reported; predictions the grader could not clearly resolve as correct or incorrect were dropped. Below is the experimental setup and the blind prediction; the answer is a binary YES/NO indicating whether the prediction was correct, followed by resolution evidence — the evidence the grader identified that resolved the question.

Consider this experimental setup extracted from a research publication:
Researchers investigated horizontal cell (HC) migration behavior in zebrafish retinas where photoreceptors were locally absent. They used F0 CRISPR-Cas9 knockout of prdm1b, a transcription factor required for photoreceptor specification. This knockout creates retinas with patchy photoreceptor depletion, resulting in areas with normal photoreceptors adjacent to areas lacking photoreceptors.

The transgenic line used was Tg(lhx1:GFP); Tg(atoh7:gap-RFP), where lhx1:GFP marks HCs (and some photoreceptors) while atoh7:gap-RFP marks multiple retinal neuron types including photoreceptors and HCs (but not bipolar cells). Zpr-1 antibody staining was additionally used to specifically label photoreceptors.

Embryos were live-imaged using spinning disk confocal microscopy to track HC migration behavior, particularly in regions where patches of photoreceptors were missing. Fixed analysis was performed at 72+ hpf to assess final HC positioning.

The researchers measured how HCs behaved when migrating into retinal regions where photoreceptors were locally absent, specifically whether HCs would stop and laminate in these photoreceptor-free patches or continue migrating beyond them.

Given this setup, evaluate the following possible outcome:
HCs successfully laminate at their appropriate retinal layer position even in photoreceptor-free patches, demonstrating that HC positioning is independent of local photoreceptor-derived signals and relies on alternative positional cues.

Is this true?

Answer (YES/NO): NO